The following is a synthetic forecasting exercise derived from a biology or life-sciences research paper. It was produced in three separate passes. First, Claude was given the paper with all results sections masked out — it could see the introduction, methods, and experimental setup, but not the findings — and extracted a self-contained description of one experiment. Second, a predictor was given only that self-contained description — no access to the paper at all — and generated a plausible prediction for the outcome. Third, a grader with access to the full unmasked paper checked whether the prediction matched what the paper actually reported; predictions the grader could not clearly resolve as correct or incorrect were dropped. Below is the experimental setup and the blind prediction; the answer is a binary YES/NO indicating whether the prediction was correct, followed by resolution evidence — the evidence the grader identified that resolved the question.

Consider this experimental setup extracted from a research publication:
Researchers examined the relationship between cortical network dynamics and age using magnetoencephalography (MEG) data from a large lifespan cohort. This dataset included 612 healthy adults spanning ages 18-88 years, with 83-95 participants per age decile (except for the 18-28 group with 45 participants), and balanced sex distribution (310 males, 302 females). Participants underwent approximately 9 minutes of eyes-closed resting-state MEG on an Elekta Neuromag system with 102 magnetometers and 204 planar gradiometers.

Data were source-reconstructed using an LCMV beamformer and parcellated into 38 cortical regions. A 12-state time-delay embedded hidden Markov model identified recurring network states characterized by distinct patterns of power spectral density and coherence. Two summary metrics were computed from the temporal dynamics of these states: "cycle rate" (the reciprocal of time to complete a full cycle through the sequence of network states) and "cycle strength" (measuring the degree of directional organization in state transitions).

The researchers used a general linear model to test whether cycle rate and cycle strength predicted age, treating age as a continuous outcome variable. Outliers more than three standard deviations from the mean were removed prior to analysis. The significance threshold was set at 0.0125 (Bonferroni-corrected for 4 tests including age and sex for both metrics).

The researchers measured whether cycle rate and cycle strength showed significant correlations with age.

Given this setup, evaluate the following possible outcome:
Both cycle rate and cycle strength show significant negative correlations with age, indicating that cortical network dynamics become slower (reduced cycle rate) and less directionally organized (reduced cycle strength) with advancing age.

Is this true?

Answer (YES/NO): NO